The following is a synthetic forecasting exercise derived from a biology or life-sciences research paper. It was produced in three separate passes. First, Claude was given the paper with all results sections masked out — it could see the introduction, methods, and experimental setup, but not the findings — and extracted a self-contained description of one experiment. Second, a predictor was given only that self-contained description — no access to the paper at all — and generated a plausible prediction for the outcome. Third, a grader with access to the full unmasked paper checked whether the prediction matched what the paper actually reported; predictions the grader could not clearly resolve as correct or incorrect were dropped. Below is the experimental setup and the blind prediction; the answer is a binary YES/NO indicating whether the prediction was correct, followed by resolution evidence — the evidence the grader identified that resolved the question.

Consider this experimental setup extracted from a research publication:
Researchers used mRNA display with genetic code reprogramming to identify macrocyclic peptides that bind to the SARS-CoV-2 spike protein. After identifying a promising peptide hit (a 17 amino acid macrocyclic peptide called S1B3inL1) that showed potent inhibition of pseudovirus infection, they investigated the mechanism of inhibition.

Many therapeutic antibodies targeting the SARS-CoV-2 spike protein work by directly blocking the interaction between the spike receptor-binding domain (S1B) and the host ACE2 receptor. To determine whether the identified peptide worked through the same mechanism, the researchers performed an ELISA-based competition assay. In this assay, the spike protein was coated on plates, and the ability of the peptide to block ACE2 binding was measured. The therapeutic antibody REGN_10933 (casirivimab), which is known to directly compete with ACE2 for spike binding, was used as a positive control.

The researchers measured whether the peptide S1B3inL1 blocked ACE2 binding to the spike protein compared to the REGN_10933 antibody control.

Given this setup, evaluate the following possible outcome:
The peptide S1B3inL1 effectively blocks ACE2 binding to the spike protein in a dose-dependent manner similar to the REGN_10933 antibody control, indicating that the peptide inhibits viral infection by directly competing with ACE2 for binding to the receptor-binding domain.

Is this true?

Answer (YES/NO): NO